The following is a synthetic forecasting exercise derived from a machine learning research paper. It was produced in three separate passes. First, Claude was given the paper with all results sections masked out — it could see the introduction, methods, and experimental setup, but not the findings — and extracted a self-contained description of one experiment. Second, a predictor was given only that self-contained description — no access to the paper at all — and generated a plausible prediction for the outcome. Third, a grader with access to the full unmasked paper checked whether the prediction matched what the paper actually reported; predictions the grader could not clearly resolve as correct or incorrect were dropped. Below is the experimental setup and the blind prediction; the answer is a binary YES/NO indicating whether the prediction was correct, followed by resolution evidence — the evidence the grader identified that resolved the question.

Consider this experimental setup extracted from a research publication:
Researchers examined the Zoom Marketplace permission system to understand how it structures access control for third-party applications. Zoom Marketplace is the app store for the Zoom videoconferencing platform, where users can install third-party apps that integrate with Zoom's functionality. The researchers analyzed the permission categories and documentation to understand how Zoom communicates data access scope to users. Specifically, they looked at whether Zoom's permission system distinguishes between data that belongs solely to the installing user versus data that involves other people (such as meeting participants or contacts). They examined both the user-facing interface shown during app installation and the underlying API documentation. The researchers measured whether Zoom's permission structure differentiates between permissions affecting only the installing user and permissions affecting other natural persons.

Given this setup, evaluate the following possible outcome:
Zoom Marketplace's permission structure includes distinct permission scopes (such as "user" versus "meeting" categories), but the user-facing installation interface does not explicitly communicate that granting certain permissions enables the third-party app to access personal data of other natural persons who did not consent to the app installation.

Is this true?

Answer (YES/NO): NO